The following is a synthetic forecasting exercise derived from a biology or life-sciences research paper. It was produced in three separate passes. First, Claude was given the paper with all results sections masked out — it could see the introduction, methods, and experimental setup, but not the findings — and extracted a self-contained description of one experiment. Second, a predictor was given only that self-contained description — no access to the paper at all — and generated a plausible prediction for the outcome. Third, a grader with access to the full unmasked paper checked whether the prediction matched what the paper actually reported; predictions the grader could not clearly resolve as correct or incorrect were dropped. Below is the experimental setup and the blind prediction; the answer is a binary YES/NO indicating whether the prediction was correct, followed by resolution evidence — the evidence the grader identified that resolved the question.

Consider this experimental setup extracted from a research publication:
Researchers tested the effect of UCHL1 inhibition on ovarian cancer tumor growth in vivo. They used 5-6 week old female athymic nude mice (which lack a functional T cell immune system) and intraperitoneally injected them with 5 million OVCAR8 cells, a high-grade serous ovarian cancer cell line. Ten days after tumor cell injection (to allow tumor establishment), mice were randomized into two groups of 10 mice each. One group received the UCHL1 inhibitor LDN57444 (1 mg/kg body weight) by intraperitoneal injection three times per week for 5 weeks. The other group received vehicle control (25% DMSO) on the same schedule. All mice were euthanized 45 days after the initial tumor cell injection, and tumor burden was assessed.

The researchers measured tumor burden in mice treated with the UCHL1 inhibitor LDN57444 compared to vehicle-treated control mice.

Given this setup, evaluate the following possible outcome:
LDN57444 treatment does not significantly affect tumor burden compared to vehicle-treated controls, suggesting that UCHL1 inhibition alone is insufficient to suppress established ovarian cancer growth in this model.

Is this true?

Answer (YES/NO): NO